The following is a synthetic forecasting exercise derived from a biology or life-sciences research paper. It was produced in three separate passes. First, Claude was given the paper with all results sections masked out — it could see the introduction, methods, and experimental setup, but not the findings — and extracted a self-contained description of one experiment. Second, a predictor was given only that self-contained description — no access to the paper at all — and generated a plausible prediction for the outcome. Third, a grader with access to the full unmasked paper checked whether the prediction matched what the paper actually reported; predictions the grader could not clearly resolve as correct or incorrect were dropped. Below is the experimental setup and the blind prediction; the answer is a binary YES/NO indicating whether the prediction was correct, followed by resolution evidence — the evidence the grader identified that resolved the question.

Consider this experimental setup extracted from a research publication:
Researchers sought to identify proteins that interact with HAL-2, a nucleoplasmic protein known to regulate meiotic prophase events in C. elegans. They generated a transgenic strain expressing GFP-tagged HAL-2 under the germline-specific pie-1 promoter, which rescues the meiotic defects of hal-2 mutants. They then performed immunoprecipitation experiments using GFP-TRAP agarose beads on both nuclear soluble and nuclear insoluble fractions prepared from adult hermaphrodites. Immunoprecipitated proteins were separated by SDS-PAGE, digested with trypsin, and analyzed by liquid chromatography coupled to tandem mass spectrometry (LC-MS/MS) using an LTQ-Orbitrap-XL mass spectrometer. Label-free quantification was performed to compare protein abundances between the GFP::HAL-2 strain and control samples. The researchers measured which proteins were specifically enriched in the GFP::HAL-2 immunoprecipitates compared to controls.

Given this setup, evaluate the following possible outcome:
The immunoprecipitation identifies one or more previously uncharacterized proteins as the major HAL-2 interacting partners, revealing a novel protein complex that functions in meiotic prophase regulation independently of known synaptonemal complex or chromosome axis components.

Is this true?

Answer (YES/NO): YES